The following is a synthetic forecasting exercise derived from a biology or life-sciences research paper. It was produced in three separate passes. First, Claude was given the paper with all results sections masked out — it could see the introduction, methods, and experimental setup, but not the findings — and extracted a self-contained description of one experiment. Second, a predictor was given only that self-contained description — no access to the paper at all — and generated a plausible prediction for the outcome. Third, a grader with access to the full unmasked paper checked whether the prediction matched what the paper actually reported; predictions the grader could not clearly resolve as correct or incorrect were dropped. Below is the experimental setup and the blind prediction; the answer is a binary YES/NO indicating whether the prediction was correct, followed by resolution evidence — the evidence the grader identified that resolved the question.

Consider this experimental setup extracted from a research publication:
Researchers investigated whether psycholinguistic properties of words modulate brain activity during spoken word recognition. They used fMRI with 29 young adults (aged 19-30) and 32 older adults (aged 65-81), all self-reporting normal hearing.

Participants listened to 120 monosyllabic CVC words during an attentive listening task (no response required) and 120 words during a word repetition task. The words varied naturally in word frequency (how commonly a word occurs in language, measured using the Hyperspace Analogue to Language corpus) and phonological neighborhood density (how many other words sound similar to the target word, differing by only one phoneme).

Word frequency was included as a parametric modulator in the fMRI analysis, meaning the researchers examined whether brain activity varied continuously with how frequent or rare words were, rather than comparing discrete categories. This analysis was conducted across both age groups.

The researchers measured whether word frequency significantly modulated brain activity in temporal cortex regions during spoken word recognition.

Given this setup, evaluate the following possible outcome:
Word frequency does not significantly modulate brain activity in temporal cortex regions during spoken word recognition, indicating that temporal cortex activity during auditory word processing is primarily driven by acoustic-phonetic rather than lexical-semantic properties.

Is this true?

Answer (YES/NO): YES